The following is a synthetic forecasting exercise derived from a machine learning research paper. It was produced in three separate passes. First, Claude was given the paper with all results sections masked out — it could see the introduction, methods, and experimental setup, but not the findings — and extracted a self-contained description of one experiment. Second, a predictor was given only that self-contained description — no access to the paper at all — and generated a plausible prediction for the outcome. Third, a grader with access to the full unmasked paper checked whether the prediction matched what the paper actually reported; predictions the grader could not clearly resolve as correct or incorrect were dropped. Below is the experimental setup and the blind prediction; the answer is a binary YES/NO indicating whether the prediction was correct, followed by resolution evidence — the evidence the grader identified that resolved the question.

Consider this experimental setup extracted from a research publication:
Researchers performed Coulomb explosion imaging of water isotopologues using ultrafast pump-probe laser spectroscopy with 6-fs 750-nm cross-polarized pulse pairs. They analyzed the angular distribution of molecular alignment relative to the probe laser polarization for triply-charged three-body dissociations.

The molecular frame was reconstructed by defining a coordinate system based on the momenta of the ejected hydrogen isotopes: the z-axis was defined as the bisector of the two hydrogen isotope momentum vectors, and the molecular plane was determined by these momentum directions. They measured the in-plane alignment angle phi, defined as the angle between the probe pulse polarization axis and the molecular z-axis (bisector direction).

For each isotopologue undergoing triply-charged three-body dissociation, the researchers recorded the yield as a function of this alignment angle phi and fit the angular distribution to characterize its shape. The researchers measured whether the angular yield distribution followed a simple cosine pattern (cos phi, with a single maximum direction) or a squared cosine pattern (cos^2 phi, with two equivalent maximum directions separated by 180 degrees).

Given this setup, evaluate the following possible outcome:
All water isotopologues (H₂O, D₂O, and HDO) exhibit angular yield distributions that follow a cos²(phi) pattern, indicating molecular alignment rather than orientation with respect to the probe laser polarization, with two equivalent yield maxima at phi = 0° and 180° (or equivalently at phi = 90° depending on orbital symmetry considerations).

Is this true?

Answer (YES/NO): NO